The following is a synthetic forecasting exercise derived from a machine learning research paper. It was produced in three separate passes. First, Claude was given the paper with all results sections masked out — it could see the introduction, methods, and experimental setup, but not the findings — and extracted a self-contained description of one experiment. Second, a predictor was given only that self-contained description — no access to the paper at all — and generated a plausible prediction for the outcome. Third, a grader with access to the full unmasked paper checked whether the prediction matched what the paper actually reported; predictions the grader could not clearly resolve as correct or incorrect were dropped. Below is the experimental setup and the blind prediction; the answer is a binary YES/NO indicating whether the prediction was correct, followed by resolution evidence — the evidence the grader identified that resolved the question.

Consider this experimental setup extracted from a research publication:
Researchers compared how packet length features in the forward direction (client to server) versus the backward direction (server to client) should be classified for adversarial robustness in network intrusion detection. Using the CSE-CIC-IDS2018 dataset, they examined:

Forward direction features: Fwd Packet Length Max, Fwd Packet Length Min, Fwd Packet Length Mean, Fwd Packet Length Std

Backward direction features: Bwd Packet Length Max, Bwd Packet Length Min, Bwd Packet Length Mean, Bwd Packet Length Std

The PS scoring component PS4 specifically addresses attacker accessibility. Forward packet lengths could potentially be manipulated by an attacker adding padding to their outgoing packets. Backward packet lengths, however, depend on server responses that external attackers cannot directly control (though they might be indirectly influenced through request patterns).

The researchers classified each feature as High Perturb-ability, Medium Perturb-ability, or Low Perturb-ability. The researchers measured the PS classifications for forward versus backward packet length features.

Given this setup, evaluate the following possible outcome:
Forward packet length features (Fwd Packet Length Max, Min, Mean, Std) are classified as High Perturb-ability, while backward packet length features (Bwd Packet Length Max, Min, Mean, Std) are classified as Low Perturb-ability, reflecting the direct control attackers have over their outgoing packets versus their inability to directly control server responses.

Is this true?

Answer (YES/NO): NO